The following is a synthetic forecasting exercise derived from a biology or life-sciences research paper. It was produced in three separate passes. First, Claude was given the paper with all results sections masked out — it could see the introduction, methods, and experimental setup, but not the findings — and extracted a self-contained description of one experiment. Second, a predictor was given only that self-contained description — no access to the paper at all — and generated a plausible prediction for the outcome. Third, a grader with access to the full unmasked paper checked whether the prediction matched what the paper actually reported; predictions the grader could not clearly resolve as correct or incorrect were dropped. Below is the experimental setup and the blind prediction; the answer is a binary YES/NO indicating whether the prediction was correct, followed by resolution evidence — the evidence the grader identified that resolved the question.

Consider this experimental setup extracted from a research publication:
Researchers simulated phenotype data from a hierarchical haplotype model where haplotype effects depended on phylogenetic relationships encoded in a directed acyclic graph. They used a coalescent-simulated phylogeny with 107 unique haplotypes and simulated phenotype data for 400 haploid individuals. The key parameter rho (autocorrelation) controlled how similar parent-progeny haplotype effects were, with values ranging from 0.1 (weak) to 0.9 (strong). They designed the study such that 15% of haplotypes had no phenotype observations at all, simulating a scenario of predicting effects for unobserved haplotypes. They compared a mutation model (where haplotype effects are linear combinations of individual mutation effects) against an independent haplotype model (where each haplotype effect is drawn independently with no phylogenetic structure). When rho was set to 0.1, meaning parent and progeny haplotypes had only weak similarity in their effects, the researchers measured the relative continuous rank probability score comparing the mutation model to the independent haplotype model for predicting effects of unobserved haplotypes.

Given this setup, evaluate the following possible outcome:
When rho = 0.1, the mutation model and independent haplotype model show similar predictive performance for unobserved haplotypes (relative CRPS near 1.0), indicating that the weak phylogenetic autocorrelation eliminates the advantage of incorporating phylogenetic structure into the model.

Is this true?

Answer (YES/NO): NO